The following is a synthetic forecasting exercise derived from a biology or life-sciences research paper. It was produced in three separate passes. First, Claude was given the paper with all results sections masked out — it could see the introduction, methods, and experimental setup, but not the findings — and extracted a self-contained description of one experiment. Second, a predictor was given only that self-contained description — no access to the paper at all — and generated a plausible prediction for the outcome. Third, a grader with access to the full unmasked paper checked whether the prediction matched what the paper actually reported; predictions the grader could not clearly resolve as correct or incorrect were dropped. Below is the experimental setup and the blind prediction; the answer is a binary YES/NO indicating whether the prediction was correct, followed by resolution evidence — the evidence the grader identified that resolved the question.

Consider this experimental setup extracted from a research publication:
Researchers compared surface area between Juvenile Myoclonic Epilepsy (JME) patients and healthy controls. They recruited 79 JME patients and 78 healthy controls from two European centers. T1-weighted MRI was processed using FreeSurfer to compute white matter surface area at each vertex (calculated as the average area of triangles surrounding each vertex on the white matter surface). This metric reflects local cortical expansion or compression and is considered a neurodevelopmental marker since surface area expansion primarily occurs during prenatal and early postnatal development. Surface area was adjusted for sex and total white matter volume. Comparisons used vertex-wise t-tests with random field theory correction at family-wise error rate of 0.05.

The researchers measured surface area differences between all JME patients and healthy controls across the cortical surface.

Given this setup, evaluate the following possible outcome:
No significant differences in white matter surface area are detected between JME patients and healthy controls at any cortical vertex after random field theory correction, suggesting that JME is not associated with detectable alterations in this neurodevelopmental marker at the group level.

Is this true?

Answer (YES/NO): NO